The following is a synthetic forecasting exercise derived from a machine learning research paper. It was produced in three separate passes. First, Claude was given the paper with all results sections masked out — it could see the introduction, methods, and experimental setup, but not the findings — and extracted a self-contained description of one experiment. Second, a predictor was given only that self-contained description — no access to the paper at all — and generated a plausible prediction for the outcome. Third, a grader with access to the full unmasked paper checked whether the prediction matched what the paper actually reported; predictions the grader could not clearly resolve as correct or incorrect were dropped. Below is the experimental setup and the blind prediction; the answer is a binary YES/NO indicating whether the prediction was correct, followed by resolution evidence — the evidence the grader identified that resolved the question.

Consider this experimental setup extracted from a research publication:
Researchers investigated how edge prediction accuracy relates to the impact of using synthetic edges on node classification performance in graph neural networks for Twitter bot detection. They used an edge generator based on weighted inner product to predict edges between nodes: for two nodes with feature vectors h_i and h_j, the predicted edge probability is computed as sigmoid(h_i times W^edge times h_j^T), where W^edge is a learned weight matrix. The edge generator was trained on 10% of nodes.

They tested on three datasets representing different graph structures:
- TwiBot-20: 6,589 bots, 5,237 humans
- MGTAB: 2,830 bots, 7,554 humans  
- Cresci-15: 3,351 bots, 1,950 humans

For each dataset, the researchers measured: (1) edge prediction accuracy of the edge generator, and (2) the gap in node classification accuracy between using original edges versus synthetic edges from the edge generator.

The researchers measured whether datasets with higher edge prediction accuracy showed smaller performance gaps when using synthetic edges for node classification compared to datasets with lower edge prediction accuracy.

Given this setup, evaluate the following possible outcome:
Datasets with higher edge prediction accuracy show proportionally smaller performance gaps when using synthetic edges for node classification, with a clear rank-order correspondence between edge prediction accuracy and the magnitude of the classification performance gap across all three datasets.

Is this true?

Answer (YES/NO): NO